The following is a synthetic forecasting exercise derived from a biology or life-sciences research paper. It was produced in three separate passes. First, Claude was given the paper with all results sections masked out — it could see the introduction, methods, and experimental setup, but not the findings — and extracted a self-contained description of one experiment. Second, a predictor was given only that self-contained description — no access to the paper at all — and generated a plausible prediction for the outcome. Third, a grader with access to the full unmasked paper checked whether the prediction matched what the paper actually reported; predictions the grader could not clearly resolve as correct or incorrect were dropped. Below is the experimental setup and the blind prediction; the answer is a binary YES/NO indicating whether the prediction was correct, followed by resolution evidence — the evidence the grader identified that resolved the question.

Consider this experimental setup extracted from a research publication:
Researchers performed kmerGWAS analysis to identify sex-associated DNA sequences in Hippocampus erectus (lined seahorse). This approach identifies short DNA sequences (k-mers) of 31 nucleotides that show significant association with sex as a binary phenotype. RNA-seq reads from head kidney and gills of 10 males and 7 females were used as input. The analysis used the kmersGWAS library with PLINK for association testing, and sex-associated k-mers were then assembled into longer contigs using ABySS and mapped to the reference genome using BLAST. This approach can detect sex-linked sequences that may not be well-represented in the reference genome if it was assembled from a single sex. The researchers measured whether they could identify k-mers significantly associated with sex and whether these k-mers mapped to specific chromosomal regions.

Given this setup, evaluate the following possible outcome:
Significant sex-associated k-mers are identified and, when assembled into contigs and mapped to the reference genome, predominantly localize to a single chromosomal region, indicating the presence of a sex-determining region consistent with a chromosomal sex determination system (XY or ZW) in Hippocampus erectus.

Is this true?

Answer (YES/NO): YES